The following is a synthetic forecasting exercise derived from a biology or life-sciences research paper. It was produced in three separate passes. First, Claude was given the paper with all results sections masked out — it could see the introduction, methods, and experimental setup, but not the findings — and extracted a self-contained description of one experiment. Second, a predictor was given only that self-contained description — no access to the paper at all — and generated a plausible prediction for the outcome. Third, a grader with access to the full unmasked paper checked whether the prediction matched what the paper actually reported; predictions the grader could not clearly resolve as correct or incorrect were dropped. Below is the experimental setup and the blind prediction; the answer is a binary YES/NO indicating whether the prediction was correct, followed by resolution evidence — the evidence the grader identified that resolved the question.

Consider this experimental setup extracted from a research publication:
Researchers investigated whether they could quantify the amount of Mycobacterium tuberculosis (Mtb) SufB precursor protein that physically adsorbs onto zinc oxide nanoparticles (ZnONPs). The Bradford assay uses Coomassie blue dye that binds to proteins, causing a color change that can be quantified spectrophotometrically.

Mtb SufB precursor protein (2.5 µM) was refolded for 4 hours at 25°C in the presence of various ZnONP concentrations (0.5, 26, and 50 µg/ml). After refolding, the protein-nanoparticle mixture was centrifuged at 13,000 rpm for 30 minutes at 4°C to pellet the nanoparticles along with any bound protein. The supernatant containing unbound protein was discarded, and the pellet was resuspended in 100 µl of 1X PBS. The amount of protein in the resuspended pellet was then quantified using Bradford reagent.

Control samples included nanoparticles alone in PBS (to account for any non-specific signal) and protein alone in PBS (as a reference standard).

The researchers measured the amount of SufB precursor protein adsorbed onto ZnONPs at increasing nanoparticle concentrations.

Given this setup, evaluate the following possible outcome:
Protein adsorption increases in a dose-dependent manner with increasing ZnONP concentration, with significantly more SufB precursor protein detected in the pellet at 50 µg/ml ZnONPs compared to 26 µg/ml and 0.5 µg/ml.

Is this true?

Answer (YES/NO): YES